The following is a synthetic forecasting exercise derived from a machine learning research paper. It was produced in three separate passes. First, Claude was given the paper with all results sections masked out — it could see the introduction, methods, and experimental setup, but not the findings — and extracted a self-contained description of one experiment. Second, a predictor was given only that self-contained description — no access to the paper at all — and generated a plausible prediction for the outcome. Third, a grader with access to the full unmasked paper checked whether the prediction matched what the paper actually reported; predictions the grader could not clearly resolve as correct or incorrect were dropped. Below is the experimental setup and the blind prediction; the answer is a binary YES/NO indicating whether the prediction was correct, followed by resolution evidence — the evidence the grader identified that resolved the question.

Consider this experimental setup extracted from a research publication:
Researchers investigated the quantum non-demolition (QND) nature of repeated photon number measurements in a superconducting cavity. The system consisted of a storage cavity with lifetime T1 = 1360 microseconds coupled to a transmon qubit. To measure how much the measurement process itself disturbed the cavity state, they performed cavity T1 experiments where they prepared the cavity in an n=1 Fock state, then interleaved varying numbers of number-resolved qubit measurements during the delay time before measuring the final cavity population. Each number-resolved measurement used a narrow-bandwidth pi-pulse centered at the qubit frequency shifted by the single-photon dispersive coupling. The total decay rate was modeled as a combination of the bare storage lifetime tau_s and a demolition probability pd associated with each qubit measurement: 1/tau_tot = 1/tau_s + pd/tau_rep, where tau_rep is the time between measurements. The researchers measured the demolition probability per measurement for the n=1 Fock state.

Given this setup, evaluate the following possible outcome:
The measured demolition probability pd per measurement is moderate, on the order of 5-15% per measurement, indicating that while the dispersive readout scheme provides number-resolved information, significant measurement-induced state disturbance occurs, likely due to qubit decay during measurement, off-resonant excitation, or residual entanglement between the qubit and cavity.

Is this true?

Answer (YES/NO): NO